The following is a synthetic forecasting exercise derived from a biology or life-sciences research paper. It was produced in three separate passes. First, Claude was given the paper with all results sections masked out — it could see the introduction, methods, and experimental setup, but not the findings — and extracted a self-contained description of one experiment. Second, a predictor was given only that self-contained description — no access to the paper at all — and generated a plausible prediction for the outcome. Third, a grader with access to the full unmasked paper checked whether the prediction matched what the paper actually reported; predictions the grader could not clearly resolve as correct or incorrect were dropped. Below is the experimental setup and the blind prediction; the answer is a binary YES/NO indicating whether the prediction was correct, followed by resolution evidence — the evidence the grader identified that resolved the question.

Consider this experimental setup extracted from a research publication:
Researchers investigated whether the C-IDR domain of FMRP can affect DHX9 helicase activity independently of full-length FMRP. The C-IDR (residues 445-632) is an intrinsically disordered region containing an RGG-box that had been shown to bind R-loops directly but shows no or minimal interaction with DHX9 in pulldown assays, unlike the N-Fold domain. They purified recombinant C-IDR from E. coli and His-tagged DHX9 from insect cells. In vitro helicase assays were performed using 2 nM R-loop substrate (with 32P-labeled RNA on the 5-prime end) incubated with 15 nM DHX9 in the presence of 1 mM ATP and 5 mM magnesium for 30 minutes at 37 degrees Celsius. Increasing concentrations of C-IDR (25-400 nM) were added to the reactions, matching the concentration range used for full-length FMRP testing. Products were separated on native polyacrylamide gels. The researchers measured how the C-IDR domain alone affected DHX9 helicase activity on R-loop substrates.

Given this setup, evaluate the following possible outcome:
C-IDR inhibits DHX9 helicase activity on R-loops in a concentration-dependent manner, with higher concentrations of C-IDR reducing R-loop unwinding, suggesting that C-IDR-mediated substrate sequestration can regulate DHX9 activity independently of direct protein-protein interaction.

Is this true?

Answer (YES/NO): NO